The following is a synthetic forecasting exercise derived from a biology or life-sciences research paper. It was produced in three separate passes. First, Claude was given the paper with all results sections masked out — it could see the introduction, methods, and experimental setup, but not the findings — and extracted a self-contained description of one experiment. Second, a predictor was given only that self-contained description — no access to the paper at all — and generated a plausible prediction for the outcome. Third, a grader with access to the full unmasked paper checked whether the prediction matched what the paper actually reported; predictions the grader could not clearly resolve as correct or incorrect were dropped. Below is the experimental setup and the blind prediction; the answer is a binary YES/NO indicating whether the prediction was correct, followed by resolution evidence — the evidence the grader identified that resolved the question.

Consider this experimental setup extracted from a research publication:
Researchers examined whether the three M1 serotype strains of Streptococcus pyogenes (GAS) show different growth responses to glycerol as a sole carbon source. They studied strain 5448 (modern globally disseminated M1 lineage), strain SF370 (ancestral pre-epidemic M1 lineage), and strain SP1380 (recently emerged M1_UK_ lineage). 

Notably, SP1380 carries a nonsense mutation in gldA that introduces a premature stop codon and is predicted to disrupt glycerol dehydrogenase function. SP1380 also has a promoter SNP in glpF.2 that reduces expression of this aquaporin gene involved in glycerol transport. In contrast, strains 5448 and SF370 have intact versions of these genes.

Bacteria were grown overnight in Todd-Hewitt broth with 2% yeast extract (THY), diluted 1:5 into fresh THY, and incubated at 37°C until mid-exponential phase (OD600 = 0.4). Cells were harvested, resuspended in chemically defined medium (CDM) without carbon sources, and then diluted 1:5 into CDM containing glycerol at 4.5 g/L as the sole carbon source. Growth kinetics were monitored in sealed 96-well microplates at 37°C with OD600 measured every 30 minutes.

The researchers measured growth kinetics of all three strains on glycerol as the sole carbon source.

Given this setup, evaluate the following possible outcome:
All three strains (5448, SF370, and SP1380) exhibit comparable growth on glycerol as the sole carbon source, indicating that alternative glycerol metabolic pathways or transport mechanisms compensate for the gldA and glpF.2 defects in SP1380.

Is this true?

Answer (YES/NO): NO